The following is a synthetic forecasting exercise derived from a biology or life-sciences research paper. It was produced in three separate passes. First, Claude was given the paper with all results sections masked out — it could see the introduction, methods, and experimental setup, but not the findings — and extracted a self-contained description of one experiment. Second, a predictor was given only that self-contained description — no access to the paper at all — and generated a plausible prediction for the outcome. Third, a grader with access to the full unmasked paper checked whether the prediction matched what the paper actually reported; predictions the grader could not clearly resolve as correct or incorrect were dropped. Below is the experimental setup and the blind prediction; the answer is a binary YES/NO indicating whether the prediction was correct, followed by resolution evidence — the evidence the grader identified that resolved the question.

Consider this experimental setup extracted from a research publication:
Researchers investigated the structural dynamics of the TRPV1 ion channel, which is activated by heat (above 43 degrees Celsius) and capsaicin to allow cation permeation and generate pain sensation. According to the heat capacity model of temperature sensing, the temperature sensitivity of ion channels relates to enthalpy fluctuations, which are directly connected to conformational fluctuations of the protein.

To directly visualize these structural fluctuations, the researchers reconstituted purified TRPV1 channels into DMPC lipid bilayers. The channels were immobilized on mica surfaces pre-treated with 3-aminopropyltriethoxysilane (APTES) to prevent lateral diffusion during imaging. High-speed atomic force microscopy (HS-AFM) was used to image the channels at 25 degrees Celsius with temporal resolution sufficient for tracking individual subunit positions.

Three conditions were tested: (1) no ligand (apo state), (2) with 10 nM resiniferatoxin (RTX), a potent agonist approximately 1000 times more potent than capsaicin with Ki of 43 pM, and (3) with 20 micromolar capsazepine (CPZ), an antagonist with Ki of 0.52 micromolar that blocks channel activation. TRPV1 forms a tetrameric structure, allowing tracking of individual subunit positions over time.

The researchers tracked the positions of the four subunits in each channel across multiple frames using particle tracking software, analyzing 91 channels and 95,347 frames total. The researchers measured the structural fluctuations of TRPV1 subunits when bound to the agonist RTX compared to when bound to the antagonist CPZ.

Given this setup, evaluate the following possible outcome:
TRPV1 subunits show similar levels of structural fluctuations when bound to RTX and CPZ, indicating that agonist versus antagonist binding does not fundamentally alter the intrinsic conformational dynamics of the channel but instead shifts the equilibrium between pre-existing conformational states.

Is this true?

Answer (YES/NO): NO